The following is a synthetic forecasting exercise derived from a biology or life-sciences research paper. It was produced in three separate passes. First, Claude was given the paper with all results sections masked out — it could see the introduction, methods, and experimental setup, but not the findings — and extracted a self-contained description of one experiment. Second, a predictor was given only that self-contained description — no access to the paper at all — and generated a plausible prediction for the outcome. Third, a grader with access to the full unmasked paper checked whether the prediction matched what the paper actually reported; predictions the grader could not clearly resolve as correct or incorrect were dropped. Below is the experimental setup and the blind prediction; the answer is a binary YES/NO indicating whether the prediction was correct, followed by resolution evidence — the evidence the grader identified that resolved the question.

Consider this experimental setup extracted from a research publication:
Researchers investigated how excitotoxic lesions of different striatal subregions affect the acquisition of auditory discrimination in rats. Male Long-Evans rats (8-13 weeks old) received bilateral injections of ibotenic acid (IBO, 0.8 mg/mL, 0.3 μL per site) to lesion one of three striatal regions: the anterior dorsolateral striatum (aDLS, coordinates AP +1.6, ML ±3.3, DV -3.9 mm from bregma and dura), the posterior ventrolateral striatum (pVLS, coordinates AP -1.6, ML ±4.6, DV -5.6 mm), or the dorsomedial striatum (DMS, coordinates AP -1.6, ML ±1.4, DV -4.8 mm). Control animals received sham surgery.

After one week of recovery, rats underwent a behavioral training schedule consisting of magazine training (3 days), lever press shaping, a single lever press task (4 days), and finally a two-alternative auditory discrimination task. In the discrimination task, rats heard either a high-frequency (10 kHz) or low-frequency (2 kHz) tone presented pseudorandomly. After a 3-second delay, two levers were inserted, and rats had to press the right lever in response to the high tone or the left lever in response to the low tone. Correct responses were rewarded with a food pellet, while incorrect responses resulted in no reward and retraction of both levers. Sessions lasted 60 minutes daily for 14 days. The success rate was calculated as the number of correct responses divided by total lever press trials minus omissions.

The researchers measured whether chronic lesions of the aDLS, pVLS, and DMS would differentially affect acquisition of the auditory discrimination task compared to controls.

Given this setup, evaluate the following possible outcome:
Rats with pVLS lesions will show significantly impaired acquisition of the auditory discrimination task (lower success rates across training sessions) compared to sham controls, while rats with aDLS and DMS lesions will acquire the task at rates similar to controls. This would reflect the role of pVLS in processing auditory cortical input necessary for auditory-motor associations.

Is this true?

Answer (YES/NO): NO